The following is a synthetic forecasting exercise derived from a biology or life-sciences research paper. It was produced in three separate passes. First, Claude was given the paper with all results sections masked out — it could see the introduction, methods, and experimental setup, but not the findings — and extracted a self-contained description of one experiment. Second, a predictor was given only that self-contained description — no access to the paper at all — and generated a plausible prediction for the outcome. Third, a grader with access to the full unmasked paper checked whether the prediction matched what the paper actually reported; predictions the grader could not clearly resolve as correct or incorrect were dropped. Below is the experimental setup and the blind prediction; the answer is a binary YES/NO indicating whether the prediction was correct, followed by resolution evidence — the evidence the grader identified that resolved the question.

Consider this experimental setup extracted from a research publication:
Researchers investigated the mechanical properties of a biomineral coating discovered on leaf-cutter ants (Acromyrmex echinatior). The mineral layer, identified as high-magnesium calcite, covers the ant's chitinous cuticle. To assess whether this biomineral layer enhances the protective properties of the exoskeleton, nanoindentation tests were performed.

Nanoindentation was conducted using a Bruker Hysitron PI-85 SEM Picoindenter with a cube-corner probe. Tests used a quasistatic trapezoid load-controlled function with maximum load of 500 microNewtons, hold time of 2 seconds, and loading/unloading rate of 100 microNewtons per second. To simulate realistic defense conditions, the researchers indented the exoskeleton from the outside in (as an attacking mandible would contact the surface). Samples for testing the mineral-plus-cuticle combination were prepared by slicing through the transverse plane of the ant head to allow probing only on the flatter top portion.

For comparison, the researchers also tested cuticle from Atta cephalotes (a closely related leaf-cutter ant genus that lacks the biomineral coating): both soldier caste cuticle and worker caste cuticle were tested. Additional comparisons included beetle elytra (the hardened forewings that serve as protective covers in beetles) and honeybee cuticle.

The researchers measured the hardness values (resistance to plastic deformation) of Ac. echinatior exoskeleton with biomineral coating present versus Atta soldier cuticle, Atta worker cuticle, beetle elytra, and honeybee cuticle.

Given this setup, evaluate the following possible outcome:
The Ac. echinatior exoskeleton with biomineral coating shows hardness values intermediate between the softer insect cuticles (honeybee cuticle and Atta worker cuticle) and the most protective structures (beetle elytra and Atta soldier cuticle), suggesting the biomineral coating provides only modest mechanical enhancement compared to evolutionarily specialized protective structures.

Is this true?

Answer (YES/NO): NO